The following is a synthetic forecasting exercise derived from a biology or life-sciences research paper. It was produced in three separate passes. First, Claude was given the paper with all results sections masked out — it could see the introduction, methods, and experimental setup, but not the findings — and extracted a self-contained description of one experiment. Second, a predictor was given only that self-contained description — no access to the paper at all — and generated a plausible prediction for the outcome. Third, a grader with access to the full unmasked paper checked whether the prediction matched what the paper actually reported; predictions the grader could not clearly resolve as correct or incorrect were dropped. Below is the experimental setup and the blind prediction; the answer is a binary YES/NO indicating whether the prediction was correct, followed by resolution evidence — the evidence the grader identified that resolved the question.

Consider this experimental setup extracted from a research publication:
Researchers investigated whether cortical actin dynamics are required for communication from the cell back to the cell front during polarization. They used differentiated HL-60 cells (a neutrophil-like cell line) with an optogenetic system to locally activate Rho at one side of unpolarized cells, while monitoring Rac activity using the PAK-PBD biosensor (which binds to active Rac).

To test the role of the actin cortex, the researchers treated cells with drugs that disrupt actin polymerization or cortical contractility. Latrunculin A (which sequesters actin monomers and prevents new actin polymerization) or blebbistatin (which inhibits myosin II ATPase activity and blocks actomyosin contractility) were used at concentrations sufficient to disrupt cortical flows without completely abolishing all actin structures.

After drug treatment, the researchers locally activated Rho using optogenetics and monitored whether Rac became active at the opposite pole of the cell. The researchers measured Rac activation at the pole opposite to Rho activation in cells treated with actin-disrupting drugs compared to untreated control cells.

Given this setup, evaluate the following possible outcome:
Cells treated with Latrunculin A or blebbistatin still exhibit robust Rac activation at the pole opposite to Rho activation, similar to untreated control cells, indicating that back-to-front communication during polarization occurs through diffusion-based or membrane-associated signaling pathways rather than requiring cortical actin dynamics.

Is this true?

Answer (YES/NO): NO